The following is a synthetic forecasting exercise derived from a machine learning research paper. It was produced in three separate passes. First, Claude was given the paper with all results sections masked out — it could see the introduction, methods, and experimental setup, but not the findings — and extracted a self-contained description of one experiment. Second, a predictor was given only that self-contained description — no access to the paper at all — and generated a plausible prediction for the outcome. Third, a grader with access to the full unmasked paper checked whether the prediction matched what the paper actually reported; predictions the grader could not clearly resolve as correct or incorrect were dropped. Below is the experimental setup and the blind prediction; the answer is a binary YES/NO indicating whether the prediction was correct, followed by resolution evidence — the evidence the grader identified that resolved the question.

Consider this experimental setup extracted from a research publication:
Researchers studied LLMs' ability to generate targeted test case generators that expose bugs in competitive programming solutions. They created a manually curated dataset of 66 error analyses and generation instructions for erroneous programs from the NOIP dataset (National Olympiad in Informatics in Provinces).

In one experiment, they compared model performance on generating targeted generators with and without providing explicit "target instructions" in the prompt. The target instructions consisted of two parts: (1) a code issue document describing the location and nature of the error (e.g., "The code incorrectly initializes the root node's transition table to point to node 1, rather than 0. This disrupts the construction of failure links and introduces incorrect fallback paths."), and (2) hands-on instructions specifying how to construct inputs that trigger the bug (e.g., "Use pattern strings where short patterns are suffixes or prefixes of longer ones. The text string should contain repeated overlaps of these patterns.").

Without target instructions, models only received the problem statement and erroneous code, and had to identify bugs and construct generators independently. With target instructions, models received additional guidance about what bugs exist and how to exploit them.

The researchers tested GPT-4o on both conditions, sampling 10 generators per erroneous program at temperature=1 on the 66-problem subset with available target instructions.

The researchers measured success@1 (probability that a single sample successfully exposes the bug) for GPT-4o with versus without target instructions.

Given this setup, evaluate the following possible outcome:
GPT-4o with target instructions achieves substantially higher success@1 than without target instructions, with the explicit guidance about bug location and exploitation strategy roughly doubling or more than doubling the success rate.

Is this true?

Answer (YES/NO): NO